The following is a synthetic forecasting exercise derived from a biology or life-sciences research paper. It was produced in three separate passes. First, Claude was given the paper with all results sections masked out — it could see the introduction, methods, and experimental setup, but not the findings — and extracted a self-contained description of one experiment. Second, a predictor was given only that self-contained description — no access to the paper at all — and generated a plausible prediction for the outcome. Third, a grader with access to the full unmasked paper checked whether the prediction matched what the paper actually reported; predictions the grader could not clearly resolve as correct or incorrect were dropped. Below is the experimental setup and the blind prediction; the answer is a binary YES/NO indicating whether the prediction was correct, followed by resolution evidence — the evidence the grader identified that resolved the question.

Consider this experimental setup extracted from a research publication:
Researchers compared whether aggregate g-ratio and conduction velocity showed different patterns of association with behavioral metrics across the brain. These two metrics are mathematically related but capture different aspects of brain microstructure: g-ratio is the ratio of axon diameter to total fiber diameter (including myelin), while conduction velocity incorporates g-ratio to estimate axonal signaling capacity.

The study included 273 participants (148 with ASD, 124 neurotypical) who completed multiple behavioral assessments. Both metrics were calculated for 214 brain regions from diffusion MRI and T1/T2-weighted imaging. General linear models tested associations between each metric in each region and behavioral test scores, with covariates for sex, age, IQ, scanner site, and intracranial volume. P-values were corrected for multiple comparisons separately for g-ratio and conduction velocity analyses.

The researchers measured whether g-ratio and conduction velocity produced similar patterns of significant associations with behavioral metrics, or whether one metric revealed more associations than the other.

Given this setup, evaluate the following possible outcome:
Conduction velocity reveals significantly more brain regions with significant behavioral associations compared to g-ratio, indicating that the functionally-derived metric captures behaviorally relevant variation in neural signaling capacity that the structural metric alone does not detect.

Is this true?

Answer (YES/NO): NO